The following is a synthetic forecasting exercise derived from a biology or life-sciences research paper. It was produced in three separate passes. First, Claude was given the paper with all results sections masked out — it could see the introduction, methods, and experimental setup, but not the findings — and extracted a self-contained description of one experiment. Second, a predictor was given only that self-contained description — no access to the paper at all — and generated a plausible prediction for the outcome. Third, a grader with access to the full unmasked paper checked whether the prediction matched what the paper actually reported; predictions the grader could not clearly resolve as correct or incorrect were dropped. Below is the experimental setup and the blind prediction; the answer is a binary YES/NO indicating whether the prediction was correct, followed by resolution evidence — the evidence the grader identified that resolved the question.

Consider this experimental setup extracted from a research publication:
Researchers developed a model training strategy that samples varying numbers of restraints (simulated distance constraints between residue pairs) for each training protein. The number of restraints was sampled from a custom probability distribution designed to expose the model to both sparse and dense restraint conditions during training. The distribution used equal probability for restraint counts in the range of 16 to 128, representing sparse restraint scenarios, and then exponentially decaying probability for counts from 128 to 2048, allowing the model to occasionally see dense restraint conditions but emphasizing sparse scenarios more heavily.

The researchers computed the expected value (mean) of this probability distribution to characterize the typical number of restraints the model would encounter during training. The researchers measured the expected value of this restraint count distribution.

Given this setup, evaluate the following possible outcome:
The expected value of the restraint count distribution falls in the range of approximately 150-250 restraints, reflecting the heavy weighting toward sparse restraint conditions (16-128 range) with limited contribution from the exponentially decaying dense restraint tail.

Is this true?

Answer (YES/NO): NO